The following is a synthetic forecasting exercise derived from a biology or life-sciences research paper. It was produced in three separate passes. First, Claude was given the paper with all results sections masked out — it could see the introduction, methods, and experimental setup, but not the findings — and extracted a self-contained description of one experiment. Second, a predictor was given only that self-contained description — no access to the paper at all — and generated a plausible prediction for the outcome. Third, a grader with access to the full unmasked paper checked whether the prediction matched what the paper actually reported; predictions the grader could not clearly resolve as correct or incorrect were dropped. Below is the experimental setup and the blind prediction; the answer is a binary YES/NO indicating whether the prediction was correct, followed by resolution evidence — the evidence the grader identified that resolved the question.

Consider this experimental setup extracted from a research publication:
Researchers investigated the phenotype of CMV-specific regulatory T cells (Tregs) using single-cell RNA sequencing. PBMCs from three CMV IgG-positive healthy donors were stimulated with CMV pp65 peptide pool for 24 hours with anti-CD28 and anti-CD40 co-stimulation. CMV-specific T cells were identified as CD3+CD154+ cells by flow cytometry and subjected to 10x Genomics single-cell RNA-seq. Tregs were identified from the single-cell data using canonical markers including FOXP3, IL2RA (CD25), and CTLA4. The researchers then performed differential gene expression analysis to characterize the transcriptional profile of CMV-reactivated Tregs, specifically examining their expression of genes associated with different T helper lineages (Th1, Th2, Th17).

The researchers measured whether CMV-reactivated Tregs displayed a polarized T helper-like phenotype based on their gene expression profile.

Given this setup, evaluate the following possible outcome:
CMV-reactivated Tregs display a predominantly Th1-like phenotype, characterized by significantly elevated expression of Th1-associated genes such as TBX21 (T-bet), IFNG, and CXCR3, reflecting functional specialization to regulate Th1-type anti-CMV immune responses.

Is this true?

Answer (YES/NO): NO